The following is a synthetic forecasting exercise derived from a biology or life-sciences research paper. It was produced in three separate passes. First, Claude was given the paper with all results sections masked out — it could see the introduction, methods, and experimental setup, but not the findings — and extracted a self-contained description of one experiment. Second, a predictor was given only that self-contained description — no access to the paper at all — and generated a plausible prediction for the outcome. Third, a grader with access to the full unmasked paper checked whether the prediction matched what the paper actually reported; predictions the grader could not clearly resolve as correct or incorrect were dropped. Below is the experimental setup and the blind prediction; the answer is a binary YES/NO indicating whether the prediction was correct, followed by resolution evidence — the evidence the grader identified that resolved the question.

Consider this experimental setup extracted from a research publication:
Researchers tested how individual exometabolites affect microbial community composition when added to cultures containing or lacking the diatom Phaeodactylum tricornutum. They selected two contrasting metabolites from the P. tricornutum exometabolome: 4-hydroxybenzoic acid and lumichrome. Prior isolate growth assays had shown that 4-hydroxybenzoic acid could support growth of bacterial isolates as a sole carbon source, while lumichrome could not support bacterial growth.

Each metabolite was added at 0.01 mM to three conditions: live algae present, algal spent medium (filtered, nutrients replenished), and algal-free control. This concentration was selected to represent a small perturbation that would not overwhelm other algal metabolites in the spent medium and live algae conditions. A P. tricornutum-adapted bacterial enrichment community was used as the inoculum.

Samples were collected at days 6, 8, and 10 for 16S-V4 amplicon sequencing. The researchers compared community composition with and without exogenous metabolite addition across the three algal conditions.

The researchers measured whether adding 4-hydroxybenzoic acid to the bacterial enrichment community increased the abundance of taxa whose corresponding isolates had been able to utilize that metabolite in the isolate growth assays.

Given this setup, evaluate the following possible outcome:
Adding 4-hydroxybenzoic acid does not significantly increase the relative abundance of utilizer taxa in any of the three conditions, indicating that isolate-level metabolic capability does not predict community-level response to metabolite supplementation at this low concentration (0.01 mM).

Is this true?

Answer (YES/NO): NO